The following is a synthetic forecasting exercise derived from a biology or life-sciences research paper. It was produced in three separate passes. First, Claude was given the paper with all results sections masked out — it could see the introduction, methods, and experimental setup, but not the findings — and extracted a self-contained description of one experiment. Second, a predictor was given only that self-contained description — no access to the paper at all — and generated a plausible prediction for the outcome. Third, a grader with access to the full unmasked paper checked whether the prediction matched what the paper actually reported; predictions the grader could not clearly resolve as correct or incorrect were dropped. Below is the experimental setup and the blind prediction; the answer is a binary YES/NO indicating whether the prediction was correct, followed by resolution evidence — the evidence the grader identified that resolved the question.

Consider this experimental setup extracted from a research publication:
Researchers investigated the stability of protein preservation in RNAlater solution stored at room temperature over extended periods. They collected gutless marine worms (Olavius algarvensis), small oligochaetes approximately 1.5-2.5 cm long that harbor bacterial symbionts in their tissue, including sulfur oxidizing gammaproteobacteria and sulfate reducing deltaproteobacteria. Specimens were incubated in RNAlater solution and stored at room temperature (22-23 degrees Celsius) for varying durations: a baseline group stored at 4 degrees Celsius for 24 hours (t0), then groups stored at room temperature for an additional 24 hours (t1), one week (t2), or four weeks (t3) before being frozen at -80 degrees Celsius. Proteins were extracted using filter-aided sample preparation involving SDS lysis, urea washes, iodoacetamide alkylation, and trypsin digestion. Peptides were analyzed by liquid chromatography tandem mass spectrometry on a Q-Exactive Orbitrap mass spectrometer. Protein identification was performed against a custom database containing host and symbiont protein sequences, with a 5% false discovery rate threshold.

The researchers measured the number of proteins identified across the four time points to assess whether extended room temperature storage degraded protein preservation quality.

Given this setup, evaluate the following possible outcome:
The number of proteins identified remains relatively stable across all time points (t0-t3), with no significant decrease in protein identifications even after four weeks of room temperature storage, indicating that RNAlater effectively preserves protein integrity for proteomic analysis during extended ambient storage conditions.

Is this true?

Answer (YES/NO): YES